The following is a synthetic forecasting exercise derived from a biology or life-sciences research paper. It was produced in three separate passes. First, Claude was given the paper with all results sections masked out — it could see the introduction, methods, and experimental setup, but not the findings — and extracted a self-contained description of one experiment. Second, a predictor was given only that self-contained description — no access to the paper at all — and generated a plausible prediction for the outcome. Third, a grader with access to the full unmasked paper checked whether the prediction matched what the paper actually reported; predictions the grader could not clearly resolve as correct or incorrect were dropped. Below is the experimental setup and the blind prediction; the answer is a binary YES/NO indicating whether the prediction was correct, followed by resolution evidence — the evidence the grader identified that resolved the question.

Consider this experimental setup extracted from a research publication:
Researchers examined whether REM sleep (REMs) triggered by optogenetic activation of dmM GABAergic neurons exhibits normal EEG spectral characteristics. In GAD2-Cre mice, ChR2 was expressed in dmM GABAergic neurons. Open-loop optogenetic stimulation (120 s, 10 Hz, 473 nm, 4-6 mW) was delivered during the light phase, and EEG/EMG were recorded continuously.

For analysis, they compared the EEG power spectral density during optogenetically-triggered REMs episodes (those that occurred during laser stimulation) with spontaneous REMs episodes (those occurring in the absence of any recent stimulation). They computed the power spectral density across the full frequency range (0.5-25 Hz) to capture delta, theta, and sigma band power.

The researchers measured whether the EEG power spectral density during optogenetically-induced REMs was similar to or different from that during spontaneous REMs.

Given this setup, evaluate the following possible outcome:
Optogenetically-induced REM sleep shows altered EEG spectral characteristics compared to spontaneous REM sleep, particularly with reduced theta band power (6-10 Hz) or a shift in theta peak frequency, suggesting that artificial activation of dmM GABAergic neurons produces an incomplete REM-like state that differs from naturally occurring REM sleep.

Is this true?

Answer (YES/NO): NO